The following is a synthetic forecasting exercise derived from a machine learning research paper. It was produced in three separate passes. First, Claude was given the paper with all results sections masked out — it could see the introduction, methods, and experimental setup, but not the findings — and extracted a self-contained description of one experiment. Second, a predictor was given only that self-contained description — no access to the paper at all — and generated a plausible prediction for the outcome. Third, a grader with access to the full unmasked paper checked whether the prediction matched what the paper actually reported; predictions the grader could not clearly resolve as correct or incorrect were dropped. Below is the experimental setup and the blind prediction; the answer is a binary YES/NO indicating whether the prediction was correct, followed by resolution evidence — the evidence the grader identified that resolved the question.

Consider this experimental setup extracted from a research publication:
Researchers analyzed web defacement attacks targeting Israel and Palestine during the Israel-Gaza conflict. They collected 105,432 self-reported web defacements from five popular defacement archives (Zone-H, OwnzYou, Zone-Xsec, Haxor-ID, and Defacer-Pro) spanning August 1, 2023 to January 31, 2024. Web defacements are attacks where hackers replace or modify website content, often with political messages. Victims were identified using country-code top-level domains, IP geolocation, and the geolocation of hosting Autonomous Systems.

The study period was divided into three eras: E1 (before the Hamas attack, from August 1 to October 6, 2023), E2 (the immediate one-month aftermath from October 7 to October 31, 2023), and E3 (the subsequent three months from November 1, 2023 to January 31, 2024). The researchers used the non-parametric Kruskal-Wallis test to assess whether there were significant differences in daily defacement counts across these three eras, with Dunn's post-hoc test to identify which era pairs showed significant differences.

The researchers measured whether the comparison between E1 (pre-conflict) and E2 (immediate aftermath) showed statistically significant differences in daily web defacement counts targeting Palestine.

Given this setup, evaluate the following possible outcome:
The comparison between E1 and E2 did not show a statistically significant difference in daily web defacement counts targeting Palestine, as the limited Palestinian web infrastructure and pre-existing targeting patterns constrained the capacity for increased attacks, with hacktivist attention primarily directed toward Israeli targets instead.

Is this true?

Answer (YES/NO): YES